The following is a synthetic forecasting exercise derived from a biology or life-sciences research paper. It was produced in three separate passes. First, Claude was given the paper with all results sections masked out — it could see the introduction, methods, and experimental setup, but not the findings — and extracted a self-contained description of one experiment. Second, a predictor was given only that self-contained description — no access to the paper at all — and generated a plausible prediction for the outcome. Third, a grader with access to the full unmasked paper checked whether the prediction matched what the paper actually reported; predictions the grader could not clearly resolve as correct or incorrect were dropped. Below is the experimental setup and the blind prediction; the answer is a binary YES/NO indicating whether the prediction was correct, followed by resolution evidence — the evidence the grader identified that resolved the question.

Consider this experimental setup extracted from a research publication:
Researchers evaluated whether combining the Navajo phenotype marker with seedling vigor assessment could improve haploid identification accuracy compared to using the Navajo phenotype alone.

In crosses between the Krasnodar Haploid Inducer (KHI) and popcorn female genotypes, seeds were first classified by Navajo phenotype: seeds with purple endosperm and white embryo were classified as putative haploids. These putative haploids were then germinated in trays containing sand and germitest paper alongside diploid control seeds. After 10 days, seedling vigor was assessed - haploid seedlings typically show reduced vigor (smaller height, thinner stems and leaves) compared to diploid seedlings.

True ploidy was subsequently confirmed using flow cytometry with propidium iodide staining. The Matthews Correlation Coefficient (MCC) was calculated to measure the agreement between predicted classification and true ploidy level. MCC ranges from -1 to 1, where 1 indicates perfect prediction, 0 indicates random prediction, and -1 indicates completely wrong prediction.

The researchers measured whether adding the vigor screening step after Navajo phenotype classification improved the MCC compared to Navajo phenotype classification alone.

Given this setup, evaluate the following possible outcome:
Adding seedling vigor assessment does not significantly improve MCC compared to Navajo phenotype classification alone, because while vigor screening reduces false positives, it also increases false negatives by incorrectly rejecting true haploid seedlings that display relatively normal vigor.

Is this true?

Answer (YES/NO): NO